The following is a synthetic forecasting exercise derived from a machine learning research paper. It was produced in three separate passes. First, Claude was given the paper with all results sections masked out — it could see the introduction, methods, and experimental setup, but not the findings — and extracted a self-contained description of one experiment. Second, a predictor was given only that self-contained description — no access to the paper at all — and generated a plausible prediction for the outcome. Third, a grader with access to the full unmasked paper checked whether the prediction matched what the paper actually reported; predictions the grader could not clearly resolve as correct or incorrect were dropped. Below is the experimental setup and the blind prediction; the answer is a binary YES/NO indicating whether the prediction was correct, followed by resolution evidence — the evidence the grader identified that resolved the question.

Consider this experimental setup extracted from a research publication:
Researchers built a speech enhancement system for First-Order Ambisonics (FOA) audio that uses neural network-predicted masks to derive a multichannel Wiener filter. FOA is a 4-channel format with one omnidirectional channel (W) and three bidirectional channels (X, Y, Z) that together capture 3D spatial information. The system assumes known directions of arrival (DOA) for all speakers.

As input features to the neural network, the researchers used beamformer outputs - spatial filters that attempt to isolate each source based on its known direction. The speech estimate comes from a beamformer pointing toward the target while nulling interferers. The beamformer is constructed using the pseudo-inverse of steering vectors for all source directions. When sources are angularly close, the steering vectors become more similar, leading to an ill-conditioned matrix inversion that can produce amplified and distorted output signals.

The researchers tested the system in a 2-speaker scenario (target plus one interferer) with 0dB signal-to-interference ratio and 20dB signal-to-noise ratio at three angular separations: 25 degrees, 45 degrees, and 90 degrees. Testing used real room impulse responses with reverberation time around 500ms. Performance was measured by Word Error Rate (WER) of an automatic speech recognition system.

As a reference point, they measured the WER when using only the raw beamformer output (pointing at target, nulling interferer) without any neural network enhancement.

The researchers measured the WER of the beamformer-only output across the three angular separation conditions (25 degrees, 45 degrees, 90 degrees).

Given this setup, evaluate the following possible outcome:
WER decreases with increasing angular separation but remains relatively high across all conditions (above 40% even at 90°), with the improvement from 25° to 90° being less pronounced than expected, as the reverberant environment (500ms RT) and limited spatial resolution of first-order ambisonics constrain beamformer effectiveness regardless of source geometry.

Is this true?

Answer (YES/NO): NO